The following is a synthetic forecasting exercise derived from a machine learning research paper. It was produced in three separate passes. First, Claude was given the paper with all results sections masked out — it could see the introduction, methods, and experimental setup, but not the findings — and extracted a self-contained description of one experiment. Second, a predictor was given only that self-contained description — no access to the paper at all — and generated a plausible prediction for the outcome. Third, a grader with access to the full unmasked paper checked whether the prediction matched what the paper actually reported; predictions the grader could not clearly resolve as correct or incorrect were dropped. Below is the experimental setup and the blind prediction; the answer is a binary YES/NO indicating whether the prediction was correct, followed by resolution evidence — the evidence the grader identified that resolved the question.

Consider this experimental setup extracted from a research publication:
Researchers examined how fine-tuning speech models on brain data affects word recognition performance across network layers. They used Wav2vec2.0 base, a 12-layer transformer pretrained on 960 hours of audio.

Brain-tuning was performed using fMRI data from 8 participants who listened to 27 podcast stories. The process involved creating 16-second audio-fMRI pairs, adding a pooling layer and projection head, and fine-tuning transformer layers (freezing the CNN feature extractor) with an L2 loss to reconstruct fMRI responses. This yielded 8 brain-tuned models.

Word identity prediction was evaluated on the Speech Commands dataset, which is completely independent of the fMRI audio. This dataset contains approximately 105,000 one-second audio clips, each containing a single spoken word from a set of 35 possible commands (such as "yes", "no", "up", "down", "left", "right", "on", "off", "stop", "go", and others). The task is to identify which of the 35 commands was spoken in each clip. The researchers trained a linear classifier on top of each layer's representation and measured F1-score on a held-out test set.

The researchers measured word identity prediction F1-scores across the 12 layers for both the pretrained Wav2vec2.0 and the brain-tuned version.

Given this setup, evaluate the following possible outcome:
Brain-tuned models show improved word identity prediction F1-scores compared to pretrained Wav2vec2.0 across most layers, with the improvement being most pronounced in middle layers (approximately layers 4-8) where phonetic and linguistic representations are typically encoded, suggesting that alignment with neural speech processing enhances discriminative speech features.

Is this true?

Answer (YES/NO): NO